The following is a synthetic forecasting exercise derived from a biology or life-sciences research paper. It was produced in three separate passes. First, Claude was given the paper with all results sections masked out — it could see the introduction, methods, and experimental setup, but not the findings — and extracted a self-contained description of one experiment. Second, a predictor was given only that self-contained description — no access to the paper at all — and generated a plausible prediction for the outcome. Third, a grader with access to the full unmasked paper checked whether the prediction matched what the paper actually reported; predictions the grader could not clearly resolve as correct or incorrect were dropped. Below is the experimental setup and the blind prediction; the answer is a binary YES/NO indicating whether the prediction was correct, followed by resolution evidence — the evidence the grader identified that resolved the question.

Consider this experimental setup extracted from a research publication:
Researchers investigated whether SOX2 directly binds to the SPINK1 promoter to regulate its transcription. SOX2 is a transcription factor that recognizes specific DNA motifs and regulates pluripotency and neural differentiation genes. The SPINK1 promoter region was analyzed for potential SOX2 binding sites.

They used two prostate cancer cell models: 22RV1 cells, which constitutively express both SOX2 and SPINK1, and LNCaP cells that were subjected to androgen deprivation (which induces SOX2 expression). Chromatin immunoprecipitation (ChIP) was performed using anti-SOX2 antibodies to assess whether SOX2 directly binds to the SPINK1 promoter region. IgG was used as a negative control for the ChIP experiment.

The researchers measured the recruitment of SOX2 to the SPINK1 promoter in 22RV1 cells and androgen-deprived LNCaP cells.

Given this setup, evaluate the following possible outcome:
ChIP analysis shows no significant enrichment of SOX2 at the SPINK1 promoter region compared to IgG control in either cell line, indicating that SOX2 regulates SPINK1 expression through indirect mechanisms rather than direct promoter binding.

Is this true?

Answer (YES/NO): NO